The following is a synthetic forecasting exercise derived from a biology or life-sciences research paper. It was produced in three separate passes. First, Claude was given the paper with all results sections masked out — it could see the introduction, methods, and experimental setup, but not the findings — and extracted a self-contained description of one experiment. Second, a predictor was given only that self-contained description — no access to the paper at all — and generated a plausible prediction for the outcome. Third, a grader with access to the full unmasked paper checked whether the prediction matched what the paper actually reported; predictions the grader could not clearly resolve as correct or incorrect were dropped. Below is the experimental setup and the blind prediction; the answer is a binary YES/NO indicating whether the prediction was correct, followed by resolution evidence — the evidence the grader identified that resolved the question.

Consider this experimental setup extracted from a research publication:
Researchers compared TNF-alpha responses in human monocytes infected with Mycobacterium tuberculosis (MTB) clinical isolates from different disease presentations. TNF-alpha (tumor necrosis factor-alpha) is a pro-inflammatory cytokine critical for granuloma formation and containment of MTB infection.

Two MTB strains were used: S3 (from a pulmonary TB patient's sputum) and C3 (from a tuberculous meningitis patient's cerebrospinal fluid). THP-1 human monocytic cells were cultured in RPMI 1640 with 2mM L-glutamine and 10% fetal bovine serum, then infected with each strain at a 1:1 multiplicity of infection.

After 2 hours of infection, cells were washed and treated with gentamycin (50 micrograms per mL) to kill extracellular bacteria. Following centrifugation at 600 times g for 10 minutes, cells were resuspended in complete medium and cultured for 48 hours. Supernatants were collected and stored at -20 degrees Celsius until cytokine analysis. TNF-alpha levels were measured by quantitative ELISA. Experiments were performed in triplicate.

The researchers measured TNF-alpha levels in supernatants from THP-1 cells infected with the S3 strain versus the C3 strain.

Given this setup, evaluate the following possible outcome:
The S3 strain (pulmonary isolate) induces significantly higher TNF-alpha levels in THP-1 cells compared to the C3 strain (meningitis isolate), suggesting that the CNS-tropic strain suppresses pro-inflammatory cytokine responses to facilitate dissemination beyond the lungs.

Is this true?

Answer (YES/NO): NO